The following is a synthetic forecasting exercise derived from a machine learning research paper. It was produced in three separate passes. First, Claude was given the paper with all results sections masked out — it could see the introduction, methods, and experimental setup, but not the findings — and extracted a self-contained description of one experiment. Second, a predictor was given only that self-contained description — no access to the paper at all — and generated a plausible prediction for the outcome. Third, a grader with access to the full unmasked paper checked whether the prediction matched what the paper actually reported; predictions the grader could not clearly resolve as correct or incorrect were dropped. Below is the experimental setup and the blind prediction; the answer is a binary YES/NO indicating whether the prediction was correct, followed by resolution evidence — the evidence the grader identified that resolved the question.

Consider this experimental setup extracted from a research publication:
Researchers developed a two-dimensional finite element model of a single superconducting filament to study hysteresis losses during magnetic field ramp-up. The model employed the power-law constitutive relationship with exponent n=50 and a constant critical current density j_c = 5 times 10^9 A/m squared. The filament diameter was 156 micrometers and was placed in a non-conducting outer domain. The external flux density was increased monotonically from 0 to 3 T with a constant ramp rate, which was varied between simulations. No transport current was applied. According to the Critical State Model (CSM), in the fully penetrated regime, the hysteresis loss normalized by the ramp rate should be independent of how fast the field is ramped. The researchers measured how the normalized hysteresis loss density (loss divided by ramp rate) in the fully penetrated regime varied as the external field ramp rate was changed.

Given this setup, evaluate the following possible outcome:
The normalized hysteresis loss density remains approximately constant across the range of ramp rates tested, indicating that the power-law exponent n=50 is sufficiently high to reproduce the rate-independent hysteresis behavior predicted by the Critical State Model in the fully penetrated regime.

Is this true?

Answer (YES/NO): NO